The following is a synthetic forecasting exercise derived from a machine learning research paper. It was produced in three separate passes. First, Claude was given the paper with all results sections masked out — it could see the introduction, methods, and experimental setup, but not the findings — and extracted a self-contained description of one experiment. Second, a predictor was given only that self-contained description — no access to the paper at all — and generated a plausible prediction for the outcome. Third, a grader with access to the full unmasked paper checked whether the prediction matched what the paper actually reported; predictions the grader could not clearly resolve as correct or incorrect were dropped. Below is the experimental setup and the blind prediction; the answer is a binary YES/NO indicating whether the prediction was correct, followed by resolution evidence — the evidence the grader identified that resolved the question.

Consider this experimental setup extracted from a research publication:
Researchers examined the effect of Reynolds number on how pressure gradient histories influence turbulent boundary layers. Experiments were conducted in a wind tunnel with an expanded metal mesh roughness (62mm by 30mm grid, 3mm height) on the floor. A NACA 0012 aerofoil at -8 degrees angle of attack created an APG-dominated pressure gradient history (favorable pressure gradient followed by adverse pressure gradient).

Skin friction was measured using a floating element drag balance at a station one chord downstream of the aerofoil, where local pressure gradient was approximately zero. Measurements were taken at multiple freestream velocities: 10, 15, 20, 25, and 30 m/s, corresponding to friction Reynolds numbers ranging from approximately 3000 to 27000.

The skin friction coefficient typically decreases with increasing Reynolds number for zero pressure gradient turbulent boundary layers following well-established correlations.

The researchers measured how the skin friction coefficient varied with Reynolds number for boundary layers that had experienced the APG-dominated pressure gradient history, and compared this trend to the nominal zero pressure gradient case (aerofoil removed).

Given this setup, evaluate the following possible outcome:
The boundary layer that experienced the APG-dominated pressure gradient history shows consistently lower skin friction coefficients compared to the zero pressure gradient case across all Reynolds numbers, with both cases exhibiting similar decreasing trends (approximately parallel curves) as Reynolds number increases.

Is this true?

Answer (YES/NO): NO